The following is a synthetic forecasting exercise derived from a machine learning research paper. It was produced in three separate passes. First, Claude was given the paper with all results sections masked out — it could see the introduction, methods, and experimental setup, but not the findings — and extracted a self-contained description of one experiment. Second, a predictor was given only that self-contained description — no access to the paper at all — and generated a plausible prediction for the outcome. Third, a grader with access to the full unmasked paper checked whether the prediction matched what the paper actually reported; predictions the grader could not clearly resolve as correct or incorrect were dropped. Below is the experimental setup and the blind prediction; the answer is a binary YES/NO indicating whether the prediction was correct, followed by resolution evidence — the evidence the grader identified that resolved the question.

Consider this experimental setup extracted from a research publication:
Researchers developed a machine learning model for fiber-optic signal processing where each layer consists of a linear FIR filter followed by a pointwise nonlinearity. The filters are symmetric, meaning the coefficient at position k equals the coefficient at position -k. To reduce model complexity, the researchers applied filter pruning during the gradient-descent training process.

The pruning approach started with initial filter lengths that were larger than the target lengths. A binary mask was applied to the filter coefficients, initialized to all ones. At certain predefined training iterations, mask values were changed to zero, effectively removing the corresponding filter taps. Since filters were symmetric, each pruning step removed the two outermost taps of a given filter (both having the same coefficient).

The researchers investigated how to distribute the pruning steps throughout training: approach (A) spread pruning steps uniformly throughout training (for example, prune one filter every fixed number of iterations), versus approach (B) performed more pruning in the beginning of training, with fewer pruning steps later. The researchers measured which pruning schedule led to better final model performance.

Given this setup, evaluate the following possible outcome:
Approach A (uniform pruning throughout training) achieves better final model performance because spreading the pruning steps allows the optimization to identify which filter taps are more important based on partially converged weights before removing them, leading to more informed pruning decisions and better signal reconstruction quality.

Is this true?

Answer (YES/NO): NO